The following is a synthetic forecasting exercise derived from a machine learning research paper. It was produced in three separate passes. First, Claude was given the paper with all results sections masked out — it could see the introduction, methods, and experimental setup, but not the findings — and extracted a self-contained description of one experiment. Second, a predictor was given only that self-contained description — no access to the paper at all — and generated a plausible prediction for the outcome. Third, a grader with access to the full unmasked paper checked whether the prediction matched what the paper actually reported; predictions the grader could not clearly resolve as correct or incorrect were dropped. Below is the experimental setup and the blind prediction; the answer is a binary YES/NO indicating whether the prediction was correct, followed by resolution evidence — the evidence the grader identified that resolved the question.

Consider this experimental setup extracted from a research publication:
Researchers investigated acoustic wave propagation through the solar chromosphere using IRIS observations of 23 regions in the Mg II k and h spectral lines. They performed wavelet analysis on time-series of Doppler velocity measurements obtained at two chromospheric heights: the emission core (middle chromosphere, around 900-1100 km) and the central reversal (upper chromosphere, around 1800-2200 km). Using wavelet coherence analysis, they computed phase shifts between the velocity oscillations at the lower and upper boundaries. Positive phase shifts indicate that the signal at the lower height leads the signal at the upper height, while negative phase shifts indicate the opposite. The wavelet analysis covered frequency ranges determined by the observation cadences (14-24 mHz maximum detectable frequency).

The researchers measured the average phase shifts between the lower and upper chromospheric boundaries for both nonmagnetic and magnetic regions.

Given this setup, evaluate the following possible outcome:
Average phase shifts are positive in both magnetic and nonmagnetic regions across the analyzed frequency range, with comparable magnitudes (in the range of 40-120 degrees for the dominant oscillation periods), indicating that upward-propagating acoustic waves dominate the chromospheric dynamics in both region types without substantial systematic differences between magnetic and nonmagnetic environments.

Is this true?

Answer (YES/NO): NO